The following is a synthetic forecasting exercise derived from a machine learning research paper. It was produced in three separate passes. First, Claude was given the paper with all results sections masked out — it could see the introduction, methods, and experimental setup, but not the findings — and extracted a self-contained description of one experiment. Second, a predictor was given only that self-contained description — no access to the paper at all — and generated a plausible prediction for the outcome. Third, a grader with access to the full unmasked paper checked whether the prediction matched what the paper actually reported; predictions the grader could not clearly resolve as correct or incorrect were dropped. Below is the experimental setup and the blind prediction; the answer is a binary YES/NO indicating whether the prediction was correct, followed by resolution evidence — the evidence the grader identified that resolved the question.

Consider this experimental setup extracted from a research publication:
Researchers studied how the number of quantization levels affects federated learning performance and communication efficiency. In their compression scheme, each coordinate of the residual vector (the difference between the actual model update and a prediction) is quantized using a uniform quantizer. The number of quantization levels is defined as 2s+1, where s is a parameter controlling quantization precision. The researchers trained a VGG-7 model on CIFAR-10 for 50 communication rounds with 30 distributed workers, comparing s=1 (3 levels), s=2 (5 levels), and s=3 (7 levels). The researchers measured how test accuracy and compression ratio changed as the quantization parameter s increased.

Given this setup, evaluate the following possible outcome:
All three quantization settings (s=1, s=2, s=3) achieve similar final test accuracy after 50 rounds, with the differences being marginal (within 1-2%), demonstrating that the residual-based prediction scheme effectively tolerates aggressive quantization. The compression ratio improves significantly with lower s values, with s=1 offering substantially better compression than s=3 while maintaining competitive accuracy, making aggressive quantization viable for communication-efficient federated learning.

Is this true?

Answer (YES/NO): NO